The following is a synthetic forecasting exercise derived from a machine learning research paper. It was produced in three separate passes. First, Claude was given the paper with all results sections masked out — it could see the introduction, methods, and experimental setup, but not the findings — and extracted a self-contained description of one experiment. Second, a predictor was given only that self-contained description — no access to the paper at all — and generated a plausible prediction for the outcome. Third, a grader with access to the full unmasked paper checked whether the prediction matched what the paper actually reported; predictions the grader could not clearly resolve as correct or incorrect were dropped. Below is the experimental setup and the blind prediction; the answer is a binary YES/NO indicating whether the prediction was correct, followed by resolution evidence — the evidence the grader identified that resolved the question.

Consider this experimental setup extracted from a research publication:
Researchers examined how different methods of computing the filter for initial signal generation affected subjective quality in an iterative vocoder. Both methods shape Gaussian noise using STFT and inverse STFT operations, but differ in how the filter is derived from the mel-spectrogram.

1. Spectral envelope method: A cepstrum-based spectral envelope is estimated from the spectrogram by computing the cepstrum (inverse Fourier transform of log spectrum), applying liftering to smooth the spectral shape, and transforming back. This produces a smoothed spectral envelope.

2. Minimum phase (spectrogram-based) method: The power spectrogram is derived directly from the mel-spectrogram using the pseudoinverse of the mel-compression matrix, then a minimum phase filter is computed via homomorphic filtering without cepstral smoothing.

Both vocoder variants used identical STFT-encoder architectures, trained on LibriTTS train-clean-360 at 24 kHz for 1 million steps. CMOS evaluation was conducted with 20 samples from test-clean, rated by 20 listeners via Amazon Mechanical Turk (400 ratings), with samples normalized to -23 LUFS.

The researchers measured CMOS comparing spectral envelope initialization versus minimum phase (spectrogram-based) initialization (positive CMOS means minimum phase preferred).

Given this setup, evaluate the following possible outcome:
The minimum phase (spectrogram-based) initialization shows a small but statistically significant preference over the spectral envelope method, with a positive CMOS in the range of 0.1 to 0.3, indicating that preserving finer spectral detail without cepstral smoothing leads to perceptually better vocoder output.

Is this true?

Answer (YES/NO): NO